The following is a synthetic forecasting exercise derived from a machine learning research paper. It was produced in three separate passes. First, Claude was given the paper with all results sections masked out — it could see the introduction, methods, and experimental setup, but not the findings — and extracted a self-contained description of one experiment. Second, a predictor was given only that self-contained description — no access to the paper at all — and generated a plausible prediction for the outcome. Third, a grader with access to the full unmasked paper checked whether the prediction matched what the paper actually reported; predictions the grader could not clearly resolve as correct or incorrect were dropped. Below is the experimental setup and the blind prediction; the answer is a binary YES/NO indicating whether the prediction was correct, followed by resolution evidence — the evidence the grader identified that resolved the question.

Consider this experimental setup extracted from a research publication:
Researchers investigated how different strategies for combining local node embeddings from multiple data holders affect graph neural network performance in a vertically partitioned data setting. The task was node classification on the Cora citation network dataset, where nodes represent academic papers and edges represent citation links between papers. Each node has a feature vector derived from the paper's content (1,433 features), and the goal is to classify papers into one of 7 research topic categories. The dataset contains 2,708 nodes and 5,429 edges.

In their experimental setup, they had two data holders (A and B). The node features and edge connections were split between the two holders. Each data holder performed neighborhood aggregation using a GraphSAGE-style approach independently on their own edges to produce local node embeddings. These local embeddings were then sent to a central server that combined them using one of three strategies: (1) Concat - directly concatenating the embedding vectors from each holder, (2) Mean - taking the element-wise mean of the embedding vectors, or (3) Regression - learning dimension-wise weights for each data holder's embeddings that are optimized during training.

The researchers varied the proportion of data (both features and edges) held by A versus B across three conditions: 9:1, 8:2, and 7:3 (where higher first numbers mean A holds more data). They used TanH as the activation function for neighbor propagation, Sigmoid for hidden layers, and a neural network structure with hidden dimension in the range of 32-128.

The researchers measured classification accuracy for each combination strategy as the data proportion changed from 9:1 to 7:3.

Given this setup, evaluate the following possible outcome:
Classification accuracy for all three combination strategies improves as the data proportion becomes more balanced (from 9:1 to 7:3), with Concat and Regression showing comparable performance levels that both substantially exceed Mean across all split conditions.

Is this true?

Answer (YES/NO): NO